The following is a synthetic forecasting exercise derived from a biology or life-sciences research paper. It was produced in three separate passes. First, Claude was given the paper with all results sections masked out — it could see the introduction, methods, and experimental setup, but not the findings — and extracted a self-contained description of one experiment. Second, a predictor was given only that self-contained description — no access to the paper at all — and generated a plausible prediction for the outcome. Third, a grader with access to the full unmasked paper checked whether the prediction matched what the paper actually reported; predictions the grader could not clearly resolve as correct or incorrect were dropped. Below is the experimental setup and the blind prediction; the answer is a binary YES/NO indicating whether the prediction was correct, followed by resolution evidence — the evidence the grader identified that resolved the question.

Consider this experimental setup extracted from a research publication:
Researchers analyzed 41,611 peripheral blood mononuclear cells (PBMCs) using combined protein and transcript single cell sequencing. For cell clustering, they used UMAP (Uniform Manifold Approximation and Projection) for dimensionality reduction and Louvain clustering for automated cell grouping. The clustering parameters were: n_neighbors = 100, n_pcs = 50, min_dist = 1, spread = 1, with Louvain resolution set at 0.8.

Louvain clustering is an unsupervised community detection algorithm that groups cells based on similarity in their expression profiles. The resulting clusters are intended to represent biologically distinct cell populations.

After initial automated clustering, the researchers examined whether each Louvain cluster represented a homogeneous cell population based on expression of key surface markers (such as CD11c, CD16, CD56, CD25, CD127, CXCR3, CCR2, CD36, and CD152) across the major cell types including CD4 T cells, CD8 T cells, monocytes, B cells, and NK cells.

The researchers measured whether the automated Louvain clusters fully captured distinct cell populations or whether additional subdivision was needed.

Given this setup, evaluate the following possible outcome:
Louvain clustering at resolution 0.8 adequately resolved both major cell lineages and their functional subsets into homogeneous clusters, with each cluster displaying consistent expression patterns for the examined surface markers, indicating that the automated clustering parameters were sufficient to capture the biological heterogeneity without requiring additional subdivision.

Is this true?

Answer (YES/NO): NO